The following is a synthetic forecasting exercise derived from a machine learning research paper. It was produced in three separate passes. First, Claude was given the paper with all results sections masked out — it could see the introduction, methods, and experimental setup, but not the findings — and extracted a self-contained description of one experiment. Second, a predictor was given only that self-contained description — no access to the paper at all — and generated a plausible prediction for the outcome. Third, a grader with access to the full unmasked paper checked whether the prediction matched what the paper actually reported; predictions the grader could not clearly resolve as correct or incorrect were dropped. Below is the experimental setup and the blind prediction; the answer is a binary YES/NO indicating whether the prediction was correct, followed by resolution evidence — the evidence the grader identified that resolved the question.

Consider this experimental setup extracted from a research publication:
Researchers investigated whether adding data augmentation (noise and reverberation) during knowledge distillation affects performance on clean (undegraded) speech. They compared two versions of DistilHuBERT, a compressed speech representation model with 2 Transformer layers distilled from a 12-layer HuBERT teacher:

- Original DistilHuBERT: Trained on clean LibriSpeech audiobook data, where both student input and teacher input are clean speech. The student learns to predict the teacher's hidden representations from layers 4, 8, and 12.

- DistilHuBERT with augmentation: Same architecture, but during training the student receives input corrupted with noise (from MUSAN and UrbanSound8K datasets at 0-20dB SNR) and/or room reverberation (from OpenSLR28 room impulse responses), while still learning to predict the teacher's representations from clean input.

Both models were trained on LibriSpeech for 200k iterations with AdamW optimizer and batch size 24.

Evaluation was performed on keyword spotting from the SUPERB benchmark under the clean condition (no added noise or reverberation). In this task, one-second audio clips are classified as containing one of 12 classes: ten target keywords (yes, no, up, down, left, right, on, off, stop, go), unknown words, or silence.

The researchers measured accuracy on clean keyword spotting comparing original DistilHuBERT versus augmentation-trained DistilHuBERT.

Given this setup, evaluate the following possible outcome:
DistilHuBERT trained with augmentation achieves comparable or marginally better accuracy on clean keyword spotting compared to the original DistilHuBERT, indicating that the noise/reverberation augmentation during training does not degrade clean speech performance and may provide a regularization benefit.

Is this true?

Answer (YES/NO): YES